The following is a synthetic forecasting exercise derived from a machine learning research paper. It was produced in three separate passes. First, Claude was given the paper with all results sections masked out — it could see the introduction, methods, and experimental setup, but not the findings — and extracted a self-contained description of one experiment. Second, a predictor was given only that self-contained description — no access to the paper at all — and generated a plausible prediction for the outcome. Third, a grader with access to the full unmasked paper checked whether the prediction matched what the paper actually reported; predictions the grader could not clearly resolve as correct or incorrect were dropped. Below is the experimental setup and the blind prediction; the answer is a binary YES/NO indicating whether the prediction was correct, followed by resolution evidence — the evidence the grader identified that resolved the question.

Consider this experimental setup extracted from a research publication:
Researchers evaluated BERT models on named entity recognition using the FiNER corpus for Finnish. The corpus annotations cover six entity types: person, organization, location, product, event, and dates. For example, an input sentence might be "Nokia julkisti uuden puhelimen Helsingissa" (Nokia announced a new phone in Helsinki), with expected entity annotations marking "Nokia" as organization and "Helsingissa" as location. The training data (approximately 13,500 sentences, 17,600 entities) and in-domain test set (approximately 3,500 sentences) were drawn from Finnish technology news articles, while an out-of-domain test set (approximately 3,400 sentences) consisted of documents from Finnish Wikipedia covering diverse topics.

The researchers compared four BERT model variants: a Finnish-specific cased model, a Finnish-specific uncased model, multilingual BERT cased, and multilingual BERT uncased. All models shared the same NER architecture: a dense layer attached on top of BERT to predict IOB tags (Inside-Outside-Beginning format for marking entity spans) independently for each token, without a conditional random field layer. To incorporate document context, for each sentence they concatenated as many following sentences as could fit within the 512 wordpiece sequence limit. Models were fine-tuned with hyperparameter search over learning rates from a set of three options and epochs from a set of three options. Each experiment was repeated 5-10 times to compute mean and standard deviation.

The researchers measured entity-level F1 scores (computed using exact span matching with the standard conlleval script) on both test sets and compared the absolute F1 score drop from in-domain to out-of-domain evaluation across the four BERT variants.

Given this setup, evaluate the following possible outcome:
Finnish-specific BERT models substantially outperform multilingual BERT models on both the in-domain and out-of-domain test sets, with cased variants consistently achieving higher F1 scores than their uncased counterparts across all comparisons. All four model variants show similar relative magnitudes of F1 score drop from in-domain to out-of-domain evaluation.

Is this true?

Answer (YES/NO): NO